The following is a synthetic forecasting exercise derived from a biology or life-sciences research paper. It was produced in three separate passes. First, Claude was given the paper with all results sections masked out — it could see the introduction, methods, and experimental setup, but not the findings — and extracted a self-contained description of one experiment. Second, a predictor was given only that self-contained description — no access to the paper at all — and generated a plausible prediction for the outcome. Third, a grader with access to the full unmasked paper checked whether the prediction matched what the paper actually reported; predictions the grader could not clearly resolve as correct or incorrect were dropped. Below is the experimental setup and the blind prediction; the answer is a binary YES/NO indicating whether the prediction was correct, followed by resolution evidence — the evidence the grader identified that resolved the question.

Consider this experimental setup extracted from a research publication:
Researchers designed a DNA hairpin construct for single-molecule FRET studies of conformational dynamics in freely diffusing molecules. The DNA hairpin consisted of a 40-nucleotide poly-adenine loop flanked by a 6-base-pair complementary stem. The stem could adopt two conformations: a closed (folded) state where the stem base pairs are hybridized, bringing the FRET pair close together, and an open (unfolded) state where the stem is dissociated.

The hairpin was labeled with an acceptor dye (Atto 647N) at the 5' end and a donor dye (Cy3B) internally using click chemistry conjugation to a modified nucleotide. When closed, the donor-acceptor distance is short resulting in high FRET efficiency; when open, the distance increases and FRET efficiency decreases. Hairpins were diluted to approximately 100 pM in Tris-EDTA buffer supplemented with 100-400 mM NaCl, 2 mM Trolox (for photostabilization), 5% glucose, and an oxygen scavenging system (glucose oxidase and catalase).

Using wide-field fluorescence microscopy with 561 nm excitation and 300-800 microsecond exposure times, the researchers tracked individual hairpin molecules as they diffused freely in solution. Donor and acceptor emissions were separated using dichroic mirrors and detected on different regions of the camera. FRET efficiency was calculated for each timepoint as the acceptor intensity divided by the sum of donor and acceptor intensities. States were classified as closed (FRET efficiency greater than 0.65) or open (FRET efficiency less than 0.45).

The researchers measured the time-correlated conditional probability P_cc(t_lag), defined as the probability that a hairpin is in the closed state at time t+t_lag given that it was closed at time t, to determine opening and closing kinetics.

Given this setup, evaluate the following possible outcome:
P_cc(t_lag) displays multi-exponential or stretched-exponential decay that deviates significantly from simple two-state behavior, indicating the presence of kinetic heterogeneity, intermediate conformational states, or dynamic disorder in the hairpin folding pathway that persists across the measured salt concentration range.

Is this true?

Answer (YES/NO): NO